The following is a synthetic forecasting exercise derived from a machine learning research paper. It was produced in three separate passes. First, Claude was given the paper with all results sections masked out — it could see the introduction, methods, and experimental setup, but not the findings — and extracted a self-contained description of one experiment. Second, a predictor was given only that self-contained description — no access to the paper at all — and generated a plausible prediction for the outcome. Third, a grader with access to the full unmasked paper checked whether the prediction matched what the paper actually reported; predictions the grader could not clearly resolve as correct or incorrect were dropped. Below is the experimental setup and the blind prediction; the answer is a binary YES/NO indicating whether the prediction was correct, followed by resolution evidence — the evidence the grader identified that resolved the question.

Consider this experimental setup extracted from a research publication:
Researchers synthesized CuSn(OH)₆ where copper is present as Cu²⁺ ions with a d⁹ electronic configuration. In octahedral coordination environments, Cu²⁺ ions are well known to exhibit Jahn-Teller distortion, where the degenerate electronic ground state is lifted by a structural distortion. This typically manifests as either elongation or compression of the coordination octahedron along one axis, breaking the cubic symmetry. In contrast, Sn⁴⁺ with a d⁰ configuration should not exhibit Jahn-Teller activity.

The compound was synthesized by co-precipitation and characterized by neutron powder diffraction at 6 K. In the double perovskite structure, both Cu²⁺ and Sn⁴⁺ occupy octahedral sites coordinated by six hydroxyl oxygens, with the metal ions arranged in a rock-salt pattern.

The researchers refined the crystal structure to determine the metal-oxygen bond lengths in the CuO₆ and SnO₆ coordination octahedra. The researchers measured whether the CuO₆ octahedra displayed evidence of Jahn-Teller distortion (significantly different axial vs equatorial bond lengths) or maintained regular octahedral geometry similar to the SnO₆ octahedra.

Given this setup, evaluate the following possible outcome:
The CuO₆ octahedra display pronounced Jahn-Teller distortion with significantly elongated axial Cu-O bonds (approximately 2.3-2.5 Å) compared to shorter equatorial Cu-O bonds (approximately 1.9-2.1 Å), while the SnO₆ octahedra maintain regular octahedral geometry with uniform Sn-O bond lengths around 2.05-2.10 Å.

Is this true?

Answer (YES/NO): YES